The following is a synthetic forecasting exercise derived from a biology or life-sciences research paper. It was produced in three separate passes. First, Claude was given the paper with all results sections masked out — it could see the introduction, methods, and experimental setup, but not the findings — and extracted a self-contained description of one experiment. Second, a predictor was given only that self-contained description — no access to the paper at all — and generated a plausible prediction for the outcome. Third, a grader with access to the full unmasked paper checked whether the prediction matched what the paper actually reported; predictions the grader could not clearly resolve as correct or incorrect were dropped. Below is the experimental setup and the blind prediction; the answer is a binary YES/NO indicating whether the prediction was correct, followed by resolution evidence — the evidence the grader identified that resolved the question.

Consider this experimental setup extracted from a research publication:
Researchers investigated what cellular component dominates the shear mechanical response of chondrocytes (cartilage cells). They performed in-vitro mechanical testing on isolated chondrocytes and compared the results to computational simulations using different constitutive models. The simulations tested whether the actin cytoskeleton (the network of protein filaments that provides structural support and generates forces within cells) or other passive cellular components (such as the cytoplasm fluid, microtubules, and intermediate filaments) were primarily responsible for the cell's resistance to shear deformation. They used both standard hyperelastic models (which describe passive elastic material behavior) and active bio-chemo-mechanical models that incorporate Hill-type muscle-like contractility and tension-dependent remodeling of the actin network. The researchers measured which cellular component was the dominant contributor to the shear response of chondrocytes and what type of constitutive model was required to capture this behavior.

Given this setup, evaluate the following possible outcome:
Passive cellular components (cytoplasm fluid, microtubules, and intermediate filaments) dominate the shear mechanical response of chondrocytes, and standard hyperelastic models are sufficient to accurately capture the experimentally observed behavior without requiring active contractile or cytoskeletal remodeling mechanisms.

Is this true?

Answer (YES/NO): NO